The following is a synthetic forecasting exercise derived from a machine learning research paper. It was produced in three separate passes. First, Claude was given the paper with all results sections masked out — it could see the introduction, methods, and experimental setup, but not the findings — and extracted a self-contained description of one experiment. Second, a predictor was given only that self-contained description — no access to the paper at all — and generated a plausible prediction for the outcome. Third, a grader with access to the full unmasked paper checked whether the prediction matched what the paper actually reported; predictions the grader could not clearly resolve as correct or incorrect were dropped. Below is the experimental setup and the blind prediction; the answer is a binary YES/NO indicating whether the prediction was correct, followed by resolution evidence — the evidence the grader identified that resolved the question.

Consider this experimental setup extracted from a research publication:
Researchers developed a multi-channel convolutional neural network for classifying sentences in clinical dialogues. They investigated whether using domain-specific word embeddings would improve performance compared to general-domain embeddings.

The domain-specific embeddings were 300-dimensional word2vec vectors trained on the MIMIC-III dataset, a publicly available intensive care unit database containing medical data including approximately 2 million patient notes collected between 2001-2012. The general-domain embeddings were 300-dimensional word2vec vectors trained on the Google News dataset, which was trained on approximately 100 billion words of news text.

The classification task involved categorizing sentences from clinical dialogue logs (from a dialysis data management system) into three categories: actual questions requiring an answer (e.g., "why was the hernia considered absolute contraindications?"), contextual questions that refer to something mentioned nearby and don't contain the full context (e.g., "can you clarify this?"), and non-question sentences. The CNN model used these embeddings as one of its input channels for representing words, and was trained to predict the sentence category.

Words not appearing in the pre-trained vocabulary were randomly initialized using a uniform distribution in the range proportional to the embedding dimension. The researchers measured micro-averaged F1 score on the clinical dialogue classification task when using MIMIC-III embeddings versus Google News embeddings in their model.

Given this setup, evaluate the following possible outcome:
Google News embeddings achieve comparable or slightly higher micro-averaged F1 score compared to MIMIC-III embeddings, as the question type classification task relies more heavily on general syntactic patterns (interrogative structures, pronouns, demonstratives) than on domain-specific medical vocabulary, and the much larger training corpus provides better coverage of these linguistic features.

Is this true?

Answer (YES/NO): NO